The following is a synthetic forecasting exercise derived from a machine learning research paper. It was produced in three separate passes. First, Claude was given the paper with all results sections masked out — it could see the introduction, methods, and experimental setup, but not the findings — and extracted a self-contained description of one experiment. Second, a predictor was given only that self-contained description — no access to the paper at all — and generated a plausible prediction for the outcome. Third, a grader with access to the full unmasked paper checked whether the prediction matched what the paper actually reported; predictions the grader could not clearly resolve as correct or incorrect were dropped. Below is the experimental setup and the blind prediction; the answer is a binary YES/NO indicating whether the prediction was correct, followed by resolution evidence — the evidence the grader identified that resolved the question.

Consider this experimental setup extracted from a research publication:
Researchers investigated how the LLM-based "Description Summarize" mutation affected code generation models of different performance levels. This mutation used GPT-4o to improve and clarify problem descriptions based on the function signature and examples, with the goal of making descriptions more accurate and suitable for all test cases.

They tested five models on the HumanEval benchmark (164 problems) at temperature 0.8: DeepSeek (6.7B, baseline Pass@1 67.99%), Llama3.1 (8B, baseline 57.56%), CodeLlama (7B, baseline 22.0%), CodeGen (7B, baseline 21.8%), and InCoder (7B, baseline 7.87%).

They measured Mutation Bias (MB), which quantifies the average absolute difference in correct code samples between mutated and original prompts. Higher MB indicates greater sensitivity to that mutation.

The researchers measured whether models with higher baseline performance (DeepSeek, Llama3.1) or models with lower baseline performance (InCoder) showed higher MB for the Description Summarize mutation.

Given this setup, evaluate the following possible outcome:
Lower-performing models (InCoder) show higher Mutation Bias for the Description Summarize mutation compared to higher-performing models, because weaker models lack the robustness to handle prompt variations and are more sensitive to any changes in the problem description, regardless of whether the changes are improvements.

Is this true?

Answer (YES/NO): NO